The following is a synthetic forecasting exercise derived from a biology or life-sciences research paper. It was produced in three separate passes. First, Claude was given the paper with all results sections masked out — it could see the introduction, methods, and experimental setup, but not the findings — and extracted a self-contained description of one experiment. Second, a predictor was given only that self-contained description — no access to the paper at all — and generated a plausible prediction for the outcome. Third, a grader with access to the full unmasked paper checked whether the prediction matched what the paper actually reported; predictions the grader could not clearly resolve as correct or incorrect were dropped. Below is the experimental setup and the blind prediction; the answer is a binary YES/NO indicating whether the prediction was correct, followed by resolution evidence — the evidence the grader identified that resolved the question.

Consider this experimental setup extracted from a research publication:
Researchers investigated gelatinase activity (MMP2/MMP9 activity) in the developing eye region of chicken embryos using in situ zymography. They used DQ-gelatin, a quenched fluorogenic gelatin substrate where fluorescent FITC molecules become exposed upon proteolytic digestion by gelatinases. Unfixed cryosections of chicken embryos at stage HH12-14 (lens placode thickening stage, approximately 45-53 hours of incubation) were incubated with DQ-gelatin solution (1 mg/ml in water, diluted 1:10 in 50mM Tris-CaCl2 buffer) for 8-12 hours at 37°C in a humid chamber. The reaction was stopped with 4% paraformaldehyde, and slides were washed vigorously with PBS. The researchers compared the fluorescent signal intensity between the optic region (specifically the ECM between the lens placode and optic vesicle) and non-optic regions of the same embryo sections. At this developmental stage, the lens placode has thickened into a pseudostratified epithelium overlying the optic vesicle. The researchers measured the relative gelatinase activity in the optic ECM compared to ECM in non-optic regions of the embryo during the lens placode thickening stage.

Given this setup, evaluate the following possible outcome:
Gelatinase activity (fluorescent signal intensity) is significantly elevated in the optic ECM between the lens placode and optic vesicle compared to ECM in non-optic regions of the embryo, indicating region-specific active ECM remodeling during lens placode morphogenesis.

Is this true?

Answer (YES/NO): NO